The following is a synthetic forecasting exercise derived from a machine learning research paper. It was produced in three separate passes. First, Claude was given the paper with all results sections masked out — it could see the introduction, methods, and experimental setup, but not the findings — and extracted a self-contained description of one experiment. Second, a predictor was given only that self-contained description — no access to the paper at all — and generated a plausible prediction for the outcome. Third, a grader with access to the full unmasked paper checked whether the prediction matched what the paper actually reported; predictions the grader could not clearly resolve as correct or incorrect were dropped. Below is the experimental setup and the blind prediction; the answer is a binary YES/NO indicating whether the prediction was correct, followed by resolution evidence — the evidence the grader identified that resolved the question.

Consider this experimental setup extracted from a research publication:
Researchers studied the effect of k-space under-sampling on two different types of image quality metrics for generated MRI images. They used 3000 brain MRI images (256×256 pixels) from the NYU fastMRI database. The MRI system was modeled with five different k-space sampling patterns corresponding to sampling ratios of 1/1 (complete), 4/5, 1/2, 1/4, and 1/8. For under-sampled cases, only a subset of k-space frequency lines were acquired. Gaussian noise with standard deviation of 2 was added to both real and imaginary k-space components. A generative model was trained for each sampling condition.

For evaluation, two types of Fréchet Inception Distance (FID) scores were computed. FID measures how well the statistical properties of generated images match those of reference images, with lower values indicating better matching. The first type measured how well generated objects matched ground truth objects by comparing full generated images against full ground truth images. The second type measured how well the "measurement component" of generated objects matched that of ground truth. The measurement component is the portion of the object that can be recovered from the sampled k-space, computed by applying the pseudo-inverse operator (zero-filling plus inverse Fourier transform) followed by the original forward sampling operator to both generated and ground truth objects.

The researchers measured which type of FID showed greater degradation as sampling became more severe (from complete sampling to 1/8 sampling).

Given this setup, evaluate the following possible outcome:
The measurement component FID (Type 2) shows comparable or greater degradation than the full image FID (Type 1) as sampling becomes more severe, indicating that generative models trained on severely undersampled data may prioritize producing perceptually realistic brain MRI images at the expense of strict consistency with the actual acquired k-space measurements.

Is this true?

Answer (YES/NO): NO